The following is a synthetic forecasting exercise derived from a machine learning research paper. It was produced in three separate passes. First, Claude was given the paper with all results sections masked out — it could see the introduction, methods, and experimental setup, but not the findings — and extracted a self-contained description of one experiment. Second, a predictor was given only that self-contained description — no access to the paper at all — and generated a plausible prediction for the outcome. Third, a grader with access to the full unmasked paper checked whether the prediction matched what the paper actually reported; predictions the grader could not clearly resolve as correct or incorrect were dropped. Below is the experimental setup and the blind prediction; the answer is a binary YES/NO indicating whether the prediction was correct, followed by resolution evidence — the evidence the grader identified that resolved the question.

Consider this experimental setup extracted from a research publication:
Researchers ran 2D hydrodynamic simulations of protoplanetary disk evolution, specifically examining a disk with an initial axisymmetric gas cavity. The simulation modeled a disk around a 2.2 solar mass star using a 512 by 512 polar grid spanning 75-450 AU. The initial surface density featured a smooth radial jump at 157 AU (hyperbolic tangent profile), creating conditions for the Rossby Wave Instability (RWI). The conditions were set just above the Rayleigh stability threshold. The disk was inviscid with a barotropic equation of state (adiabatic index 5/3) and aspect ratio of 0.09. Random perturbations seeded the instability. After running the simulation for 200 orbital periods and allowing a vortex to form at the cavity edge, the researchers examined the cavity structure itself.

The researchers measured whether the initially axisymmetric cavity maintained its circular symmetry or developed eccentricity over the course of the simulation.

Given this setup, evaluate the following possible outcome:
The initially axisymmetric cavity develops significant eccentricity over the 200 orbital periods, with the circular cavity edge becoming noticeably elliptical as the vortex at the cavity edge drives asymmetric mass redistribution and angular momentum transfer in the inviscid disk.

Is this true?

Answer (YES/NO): NO